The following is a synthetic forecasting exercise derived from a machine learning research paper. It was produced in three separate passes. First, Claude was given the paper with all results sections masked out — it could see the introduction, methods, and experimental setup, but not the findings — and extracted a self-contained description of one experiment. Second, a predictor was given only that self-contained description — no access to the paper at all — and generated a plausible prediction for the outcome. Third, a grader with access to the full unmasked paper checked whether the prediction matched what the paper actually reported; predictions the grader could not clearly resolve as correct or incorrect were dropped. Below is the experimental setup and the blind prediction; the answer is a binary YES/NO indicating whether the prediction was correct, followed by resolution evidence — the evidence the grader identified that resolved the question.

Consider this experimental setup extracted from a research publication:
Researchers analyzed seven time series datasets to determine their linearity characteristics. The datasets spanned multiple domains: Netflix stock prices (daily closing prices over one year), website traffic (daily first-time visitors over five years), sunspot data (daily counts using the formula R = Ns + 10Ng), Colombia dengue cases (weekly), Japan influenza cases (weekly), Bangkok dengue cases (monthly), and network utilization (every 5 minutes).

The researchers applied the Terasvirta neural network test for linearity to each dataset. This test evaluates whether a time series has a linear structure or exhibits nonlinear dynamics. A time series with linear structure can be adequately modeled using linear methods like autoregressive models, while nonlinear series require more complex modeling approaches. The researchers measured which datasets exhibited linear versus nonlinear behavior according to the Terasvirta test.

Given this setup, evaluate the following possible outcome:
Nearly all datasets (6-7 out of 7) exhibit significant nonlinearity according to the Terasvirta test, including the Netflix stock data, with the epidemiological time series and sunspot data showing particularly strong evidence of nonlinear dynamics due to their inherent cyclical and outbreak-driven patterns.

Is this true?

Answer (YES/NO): NO